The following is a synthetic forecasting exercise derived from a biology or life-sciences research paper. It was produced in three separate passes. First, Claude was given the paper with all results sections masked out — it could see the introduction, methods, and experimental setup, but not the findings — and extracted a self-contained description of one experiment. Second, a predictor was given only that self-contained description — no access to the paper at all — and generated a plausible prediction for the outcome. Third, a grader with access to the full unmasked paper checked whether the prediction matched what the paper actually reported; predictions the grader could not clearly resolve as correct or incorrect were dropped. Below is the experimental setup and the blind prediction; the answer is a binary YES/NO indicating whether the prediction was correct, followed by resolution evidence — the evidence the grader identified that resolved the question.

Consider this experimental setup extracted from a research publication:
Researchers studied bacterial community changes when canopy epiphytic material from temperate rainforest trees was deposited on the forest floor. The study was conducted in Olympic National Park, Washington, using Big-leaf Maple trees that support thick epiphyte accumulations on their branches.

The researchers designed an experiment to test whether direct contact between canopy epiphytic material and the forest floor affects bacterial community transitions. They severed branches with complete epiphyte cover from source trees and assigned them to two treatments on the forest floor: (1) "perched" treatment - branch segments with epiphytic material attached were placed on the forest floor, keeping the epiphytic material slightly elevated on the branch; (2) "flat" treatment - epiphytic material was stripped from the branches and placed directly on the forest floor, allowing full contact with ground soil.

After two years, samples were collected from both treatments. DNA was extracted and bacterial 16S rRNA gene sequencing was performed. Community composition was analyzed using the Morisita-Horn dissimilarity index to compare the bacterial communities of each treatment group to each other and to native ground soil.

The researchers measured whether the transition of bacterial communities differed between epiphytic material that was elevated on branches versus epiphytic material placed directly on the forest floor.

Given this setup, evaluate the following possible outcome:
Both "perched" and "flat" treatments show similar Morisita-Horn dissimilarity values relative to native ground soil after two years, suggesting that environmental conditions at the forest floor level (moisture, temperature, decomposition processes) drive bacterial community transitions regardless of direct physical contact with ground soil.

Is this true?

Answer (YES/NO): YES